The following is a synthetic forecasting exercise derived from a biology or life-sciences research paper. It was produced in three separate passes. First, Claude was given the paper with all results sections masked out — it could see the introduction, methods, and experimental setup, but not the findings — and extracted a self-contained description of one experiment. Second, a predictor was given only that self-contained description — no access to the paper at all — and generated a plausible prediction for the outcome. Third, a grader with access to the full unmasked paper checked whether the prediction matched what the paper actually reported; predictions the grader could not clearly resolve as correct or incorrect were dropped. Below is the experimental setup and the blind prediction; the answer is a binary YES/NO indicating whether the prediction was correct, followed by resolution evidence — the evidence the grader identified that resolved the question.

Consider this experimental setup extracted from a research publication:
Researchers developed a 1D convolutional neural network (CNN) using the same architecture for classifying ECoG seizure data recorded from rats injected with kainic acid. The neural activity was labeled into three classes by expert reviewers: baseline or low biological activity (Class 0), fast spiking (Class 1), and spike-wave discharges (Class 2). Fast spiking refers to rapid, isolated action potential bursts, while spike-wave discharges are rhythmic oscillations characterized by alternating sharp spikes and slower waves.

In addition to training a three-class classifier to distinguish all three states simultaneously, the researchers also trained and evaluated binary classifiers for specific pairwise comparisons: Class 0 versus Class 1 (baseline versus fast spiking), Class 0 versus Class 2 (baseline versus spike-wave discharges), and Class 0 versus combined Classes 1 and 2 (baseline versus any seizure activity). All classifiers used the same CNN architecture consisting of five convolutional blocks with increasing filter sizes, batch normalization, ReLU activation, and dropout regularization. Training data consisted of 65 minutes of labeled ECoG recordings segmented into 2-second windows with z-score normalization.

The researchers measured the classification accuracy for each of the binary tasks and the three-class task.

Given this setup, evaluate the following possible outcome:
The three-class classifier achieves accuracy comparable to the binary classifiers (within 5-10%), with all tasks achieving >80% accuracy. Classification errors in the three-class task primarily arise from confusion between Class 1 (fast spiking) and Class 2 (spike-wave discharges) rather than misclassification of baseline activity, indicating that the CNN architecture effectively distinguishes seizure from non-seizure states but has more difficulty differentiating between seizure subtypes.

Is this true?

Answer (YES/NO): YES